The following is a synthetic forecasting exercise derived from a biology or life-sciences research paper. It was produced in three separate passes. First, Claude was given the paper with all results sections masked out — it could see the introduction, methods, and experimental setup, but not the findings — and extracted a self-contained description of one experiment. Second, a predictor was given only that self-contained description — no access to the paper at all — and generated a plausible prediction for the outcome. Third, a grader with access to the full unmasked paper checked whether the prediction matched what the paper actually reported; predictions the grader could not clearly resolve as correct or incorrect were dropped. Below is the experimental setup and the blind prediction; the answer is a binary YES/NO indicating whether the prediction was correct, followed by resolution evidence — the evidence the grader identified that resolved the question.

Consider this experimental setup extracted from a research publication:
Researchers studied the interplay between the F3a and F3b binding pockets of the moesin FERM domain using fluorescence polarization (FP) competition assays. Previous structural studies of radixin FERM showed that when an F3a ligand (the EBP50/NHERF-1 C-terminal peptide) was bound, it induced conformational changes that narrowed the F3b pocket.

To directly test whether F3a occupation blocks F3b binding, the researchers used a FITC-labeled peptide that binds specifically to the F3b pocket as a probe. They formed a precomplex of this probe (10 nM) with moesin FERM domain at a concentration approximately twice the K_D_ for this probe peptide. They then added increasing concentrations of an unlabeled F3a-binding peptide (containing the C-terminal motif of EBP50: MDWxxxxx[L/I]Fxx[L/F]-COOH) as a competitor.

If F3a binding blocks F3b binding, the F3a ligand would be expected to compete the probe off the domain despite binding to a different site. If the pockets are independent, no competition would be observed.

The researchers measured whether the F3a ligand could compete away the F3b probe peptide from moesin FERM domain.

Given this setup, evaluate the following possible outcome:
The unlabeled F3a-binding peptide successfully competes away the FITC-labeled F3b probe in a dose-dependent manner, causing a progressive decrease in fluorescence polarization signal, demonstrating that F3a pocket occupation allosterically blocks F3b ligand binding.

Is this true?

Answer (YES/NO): YES